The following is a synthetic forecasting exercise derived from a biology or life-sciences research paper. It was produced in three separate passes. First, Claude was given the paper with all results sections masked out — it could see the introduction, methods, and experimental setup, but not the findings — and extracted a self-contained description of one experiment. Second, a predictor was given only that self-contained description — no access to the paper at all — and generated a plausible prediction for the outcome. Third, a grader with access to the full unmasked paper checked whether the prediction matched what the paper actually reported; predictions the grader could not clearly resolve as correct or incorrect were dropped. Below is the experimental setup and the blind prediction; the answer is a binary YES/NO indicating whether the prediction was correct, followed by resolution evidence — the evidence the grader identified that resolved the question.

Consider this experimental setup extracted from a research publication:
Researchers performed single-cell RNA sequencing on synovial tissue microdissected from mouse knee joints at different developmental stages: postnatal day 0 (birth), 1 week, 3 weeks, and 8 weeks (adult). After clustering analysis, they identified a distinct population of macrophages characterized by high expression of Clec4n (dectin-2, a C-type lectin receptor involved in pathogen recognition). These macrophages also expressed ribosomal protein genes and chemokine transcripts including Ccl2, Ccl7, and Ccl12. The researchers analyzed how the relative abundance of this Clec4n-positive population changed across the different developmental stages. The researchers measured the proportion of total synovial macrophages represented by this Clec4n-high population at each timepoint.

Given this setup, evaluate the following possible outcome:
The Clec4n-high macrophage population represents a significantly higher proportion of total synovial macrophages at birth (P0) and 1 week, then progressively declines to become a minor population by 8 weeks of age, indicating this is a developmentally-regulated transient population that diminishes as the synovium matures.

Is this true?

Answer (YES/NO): YES